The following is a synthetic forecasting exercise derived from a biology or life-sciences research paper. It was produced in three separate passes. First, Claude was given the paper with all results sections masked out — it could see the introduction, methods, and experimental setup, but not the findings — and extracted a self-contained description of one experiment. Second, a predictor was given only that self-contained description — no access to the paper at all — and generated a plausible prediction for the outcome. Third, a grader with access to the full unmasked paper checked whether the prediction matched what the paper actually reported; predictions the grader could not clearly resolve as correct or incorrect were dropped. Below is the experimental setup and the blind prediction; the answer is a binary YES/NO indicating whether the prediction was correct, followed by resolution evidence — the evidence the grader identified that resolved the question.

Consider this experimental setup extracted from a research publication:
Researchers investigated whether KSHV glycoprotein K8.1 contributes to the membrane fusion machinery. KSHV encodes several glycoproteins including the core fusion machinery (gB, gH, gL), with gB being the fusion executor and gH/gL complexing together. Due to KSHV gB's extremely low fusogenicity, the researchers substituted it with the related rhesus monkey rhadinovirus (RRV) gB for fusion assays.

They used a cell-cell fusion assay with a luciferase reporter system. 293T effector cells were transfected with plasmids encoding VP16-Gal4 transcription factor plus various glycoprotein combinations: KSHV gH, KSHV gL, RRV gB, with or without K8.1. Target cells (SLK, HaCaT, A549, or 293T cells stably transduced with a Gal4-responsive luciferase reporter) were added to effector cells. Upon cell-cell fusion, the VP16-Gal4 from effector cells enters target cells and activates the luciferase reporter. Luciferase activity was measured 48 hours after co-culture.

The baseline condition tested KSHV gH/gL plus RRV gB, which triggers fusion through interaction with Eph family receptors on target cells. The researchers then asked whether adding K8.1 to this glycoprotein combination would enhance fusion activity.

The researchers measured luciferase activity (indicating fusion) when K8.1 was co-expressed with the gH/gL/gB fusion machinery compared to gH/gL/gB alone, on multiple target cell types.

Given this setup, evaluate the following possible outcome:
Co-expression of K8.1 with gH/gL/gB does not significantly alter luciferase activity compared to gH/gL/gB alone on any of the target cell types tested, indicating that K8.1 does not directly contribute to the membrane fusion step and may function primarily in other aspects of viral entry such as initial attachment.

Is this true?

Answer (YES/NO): YES